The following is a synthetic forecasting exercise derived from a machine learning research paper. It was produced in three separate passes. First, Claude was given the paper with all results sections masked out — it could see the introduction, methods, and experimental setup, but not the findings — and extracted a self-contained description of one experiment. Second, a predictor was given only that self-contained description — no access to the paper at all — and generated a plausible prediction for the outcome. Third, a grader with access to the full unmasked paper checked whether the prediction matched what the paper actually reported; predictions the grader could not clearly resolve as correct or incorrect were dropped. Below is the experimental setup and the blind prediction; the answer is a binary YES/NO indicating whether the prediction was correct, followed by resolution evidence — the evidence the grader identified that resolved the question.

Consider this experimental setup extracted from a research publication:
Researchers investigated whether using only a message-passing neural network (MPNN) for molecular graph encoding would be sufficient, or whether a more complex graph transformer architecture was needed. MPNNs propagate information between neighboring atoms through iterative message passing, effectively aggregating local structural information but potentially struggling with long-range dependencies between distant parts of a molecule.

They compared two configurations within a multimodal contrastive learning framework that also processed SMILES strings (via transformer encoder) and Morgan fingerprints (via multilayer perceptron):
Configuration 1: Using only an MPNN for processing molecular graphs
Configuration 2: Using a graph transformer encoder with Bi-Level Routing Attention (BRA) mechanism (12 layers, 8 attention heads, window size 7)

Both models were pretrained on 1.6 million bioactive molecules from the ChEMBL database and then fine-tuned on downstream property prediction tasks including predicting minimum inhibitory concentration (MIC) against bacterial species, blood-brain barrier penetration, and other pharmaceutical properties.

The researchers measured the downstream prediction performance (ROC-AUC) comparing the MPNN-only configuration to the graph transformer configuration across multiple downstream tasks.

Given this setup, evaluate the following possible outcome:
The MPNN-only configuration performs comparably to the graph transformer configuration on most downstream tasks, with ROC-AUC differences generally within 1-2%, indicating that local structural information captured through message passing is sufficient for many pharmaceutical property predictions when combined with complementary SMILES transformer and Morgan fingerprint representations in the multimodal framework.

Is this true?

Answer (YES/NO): NO